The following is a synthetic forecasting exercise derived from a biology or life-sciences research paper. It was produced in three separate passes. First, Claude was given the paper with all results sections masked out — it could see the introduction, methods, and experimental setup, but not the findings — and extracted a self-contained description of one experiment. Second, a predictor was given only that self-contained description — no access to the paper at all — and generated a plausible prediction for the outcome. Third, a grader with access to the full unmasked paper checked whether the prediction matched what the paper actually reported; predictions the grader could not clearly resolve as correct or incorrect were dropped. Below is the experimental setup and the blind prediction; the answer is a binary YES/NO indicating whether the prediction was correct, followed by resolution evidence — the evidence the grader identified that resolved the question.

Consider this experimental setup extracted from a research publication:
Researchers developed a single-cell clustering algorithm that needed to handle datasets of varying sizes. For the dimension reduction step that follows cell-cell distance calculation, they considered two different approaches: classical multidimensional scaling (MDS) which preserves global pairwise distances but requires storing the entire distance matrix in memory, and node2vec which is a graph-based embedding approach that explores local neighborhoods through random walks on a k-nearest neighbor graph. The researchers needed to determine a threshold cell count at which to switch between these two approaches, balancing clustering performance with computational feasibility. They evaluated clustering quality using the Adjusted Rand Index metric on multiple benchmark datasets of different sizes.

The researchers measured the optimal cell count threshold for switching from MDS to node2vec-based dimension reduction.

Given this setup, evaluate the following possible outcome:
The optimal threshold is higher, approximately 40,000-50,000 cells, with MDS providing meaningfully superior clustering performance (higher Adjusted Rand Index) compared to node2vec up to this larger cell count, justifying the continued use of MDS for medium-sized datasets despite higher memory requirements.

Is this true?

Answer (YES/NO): NO